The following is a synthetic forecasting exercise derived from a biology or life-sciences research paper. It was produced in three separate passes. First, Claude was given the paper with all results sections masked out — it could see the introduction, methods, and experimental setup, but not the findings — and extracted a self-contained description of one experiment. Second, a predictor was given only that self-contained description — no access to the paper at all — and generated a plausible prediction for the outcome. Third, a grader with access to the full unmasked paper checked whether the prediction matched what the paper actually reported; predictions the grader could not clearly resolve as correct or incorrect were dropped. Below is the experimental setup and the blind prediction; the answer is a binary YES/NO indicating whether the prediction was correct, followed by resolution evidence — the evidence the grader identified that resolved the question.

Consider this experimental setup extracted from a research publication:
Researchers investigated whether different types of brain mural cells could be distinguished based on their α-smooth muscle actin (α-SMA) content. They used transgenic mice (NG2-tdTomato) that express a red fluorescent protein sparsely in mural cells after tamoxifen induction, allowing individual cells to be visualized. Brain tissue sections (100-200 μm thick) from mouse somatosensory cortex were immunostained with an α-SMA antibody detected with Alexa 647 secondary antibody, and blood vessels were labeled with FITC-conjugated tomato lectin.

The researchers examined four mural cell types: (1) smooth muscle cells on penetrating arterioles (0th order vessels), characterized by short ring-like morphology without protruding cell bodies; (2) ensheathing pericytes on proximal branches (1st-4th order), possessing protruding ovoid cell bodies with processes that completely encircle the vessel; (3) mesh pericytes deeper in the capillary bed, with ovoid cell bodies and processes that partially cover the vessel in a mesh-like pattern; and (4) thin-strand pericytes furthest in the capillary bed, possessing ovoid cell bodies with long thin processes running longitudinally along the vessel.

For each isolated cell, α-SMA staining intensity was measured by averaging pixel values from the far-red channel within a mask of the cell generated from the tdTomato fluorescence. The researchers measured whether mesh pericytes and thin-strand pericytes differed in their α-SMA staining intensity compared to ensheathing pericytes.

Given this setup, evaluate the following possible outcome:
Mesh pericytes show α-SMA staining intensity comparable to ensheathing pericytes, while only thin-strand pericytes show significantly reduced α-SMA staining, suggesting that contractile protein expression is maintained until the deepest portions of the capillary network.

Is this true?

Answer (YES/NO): NO